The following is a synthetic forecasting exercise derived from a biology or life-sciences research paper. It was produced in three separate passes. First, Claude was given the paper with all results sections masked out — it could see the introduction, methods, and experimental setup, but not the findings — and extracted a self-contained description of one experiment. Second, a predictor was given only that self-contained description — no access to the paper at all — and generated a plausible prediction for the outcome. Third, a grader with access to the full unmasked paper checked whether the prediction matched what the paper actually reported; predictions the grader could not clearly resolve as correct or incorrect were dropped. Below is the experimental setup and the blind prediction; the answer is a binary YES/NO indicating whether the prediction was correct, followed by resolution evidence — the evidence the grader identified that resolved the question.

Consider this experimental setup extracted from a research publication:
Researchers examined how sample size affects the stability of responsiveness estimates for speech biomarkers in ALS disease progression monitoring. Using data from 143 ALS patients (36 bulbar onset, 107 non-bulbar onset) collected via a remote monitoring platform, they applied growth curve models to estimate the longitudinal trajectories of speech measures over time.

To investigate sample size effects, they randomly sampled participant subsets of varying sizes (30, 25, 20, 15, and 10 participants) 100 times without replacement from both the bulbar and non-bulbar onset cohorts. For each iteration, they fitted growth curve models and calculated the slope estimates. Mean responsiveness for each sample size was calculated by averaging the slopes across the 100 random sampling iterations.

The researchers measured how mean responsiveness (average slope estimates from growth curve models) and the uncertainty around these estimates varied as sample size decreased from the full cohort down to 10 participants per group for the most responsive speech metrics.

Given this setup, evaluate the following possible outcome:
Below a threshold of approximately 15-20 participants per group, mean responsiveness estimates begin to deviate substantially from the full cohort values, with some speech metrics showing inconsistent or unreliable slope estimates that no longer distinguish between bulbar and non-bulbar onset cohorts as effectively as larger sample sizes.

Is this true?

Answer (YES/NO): NO